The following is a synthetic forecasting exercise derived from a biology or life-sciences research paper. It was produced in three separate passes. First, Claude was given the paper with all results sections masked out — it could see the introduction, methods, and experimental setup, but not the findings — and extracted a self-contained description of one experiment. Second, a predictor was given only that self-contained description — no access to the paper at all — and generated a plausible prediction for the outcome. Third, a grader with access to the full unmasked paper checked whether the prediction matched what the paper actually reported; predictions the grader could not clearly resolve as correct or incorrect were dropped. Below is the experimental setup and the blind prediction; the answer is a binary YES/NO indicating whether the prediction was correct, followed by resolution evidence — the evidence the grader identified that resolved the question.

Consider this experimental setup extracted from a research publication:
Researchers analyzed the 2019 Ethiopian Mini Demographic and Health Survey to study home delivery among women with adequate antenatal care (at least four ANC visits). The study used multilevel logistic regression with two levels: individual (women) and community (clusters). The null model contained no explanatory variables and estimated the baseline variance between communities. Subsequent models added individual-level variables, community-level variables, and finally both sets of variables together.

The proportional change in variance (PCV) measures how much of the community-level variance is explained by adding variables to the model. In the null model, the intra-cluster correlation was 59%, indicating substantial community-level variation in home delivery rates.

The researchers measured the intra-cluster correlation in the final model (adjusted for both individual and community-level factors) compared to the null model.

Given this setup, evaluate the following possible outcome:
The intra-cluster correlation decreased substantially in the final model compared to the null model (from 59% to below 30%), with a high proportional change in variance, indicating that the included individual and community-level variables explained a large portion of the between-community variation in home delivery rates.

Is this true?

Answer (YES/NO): NO